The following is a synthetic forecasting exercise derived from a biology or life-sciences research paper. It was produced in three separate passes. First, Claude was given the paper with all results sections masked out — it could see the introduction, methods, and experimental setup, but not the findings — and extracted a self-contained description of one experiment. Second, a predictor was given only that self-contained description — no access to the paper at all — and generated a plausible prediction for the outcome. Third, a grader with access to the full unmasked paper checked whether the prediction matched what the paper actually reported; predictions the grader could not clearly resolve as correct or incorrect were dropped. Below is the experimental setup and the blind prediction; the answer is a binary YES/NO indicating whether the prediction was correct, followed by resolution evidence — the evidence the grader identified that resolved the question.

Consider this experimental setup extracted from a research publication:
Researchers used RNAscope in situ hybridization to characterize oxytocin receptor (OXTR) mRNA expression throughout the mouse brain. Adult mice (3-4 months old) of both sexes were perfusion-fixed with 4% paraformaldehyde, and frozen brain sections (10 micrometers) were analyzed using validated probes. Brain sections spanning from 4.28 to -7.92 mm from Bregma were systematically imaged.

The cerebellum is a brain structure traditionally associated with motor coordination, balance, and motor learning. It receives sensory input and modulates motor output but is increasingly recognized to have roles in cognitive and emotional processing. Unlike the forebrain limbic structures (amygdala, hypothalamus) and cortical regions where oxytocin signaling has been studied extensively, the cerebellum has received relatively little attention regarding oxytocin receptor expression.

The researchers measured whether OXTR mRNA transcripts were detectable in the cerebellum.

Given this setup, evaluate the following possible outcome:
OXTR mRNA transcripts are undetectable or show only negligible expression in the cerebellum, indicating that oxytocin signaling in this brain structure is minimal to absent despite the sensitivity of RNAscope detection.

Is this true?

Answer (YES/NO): NO